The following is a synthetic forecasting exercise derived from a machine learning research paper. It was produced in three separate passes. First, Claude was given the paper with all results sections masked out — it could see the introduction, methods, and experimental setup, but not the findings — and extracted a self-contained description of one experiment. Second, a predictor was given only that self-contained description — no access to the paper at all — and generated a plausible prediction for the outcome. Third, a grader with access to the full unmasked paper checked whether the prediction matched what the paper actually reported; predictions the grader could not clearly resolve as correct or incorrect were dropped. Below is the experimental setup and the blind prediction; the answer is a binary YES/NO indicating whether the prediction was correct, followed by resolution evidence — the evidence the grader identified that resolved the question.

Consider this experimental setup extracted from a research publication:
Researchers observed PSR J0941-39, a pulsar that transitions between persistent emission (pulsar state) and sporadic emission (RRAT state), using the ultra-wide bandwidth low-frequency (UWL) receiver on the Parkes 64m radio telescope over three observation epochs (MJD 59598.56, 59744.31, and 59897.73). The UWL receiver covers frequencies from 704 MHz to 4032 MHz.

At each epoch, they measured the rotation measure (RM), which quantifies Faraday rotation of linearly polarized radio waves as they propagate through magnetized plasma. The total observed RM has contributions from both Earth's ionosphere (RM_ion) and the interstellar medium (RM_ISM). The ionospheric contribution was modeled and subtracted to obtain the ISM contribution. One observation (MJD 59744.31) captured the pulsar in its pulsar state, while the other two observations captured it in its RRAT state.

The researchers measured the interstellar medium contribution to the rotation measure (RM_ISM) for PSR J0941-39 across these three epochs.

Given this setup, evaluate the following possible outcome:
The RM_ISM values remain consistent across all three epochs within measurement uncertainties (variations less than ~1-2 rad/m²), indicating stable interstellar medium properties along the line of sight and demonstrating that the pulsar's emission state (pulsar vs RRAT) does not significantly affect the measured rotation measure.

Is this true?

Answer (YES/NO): NO